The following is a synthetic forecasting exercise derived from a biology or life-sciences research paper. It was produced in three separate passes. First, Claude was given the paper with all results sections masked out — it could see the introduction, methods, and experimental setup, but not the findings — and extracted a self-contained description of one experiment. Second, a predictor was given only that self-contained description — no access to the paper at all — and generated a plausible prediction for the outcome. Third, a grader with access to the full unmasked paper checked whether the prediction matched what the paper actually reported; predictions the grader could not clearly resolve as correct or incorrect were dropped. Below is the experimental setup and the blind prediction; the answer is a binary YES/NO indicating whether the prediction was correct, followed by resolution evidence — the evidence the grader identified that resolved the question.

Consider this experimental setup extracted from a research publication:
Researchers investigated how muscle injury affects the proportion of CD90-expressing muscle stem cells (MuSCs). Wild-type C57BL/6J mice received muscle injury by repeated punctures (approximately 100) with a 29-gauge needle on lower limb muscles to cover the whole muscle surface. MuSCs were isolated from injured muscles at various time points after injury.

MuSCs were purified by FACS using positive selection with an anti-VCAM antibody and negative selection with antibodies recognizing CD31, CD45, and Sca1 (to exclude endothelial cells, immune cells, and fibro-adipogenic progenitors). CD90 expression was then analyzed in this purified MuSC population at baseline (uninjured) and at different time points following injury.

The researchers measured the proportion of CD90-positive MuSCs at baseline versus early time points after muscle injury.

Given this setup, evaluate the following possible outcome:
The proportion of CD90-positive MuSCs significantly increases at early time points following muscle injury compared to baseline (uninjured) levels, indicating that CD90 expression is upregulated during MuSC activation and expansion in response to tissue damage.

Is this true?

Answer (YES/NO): YES